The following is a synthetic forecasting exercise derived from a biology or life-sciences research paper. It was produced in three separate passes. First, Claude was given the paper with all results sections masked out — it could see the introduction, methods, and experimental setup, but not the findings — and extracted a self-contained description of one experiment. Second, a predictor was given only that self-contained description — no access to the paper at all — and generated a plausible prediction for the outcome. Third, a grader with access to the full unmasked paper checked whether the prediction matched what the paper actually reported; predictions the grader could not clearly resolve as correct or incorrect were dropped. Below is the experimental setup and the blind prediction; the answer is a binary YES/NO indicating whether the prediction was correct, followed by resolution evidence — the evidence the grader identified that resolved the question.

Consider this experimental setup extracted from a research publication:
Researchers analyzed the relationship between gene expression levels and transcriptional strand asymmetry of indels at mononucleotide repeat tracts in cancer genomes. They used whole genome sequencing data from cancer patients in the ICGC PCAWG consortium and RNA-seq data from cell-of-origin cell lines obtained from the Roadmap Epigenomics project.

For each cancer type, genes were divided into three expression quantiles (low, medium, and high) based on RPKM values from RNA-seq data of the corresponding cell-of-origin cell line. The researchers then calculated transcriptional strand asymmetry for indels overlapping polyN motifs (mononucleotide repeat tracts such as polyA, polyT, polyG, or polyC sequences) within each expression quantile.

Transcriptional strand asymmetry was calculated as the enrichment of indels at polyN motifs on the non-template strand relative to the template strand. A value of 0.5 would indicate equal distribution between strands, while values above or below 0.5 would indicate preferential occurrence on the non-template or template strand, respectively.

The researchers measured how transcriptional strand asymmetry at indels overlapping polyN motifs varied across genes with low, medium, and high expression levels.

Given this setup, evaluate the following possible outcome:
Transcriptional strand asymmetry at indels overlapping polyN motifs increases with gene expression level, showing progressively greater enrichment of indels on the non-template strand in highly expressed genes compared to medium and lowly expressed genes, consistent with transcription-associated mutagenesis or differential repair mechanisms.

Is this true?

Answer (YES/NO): NO